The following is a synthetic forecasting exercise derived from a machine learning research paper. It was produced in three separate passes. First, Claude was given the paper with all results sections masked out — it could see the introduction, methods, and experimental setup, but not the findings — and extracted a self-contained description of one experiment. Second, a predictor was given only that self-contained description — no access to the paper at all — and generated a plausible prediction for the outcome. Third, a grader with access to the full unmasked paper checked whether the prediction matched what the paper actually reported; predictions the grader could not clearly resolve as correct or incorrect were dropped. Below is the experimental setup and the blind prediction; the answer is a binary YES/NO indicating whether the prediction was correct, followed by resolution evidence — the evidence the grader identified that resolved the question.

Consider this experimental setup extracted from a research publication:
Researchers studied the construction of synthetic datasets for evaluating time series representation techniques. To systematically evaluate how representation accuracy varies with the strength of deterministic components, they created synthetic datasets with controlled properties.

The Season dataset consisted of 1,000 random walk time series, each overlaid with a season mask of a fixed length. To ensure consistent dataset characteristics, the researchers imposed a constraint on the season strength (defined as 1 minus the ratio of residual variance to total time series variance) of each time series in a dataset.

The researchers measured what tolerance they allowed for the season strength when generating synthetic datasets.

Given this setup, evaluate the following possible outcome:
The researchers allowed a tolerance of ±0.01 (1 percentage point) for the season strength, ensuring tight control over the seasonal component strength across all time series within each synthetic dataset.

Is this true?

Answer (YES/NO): NO